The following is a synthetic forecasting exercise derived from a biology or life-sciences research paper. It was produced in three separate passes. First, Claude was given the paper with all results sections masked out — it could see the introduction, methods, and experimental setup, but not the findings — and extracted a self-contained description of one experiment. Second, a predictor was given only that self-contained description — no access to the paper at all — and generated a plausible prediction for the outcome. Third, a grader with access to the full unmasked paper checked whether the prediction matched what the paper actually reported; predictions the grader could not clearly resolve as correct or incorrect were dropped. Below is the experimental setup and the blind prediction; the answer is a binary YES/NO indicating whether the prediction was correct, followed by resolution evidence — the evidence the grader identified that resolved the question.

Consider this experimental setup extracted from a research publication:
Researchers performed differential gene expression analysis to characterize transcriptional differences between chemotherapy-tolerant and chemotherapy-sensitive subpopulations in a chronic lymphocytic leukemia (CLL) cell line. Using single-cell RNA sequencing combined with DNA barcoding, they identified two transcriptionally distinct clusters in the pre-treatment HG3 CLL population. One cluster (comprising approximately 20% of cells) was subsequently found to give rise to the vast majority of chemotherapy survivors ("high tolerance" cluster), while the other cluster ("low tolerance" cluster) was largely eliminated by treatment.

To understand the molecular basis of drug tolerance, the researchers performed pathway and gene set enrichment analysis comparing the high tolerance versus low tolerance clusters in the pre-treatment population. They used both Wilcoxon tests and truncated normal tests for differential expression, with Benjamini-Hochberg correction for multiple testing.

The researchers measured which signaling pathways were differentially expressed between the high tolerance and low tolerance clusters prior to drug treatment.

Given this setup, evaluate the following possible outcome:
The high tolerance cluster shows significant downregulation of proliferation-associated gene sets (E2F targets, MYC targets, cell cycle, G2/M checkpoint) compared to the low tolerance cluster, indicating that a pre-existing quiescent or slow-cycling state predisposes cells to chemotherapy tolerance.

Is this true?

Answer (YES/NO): NO